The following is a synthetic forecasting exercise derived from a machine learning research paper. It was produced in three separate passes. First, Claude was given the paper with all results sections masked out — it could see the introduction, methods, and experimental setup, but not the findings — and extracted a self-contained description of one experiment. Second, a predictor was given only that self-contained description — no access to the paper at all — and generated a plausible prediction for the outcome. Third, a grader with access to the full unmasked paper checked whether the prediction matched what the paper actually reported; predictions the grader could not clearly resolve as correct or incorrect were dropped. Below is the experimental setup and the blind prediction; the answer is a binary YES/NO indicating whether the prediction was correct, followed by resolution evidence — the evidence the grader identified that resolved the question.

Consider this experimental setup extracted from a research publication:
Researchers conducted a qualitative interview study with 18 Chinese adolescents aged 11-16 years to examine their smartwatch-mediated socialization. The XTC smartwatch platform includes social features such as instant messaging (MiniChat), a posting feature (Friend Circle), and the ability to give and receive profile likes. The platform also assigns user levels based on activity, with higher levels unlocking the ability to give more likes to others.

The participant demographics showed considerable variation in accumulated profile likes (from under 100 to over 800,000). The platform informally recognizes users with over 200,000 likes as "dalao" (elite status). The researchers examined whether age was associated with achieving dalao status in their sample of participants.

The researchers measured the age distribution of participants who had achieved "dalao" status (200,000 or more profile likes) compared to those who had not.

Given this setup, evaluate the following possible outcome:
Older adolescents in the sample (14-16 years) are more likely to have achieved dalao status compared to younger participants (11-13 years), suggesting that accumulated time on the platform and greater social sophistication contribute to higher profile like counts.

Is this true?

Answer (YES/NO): YES